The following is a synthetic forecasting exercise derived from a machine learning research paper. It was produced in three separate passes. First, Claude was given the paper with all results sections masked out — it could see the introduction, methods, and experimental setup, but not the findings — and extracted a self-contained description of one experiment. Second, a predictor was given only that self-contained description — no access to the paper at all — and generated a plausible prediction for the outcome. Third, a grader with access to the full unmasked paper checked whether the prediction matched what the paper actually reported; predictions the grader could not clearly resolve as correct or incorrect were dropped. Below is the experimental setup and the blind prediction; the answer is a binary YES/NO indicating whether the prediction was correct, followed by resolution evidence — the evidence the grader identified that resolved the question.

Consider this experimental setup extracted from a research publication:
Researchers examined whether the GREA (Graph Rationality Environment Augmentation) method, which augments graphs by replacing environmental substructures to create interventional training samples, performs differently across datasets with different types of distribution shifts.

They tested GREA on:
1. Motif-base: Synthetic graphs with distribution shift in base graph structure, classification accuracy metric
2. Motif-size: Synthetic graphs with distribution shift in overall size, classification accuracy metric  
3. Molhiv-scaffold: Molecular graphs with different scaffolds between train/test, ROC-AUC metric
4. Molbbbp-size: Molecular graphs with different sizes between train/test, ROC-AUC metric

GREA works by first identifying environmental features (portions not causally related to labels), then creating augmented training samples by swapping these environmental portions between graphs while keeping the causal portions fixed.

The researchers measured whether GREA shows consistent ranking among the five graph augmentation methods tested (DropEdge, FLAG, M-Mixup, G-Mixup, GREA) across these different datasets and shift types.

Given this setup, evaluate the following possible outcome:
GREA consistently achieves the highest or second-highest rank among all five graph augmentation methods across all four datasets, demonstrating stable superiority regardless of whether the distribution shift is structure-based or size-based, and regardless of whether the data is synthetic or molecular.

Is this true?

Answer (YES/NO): NO